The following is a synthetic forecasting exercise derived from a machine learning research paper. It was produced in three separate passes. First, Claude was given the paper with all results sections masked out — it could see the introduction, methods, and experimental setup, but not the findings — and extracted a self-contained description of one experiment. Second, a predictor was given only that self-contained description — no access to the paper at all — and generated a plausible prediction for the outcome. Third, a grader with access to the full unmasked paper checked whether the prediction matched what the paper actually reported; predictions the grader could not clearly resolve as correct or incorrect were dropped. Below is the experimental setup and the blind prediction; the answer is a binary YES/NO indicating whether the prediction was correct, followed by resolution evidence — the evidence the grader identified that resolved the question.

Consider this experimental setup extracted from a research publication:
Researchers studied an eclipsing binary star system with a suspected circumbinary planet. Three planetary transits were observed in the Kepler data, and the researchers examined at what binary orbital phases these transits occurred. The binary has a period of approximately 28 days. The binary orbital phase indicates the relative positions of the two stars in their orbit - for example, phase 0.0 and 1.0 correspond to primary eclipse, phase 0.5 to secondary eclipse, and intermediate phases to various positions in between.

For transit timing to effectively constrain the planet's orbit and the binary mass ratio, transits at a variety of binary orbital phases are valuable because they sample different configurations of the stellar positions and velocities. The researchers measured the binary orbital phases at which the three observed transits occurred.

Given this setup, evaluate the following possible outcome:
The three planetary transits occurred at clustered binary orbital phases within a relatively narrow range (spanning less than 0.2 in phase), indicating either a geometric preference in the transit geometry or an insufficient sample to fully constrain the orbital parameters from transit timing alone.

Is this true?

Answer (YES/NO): YES